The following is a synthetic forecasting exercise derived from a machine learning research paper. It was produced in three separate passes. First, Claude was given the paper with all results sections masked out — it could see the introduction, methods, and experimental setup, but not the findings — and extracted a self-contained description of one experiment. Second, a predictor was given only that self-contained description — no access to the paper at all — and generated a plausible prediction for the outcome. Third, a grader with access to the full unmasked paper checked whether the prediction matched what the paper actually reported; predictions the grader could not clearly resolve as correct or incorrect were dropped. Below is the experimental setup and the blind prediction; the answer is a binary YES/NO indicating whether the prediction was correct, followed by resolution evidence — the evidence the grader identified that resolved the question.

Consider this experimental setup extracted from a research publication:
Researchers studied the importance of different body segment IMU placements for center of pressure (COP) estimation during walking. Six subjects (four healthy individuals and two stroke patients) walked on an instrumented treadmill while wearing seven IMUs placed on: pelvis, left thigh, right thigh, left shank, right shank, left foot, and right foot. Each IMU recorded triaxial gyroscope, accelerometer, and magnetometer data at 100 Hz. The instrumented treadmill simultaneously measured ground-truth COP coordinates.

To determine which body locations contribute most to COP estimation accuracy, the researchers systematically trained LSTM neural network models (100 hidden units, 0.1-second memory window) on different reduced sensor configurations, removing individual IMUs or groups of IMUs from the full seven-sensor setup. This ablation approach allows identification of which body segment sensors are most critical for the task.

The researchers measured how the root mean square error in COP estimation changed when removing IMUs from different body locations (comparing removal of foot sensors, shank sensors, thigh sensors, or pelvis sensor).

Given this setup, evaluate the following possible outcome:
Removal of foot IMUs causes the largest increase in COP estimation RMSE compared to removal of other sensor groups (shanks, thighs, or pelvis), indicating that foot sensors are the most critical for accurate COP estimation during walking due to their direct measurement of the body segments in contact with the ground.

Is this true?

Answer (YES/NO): NO